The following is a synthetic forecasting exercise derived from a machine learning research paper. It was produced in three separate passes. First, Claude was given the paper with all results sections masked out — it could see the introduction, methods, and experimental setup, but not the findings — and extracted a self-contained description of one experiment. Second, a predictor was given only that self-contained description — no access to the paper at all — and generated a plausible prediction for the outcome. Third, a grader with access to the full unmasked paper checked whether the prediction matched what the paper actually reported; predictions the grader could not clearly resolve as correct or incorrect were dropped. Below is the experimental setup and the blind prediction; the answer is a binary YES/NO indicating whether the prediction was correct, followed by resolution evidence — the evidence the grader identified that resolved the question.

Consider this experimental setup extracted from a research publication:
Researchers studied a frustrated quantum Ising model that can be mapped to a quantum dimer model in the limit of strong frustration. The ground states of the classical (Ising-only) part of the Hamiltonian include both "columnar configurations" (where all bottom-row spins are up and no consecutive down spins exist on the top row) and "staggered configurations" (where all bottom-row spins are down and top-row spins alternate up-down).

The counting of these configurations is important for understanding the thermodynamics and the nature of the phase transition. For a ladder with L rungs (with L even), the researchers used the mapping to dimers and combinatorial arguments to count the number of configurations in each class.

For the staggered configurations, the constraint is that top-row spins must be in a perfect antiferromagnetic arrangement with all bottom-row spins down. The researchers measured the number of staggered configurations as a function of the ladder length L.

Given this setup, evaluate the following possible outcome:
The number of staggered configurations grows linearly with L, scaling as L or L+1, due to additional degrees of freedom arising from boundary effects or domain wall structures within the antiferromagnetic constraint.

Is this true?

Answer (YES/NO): NO